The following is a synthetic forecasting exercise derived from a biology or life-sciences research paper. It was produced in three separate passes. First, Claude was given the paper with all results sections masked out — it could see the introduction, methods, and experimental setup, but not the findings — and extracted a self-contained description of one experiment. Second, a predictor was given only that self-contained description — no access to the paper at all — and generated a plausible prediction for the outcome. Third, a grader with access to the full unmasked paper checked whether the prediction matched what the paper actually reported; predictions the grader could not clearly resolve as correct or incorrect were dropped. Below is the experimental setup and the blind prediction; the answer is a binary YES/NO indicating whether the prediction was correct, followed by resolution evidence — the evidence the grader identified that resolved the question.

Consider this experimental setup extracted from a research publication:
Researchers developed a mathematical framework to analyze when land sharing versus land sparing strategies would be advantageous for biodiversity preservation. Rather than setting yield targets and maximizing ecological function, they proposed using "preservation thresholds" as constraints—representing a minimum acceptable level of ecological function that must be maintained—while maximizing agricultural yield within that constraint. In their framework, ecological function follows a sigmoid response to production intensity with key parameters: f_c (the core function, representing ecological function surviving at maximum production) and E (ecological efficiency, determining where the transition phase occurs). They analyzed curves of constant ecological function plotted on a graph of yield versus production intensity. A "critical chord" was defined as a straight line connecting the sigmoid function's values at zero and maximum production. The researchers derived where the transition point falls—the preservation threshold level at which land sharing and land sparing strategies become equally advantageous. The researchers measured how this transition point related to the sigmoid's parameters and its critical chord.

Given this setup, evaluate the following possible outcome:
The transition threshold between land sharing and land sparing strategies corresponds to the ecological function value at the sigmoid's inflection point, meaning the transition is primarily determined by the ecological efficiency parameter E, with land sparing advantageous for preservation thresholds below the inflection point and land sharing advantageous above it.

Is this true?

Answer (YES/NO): NO